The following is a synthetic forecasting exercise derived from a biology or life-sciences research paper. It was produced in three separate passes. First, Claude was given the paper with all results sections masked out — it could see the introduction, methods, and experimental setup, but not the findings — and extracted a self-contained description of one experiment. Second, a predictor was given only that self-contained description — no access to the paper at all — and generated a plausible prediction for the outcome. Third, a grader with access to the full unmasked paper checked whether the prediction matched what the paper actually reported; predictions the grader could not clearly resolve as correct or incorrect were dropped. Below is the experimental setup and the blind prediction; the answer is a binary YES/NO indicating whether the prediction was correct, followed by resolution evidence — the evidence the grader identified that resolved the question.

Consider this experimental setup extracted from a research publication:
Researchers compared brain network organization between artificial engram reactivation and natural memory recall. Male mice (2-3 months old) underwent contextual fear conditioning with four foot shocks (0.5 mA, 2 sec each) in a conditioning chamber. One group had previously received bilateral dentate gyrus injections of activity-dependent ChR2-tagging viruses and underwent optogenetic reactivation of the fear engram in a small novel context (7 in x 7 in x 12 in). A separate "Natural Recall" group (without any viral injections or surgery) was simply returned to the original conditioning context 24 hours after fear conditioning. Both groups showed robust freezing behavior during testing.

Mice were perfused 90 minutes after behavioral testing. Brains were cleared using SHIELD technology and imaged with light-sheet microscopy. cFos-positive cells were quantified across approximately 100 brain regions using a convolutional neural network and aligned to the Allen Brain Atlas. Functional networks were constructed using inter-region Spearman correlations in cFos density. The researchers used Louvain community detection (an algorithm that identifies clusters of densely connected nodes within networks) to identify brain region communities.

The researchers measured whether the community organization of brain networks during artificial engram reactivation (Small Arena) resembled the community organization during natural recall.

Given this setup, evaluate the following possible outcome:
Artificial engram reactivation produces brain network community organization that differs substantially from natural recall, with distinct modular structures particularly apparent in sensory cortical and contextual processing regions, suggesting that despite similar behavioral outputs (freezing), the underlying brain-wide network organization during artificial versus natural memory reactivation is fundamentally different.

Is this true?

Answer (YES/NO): NO